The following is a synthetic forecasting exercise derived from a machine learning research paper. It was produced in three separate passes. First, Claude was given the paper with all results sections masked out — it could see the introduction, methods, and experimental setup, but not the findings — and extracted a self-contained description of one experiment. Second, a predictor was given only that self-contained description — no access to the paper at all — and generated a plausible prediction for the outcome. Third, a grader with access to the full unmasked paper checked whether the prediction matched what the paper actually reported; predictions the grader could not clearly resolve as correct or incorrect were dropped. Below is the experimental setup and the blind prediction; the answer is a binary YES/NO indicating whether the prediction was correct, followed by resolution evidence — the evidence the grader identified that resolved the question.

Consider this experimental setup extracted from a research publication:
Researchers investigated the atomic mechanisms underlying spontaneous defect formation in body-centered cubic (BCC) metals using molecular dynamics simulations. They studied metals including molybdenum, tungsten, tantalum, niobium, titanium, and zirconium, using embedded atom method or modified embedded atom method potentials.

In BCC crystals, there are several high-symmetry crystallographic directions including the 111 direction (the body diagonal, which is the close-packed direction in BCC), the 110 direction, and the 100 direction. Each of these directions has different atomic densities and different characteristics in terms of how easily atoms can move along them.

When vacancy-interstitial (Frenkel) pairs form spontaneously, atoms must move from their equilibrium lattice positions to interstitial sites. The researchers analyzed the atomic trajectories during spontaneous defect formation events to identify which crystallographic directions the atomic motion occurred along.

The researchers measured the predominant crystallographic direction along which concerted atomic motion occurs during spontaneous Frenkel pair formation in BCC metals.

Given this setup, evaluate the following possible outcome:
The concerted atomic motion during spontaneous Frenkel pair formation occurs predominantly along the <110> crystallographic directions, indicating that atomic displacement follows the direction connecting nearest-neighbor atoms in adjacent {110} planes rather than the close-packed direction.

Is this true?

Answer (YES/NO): NO